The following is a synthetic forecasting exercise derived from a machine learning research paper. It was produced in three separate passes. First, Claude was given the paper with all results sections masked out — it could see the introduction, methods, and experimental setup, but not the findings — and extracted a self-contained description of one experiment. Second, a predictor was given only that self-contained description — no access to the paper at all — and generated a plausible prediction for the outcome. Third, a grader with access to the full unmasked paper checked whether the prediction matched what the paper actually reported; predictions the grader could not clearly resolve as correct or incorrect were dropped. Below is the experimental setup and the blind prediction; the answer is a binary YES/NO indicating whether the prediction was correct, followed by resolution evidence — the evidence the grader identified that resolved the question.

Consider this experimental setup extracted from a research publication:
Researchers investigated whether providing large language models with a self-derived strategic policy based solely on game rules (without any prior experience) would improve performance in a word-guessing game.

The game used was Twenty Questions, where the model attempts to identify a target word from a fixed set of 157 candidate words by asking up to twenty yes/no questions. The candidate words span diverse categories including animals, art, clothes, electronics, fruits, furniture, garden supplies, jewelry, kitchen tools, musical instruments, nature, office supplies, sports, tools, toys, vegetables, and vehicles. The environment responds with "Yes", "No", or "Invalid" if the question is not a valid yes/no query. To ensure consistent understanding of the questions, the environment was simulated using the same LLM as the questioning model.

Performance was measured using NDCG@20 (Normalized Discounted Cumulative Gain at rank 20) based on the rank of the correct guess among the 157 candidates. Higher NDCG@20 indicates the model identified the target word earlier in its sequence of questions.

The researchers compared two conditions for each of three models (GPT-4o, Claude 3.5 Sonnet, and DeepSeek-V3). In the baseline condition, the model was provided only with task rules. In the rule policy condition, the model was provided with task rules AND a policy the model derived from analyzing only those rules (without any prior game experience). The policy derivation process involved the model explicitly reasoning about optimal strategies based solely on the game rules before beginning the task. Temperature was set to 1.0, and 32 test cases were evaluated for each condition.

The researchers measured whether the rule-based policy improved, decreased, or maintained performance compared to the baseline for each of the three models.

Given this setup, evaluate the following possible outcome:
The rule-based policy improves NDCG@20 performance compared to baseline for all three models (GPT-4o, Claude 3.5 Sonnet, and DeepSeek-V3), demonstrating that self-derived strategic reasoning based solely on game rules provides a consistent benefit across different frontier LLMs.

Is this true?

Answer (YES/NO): NO